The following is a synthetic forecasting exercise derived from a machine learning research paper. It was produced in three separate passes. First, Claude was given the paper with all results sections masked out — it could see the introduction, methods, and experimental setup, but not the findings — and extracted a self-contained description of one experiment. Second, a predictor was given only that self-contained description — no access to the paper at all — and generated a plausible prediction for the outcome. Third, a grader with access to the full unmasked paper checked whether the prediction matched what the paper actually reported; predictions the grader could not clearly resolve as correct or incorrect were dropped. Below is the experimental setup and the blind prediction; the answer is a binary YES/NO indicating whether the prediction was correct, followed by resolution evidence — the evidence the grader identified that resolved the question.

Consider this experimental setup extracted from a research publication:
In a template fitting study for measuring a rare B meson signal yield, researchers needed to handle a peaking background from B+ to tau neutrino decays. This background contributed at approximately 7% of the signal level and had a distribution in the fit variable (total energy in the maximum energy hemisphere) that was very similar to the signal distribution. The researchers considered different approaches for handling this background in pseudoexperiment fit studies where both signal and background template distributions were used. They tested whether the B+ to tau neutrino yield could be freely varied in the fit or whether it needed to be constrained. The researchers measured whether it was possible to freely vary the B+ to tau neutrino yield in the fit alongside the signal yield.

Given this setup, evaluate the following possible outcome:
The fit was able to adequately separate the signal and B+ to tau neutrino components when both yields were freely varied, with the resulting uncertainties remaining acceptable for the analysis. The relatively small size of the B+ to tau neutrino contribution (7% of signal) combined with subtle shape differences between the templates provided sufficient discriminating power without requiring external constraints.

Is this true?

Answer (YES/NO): NO